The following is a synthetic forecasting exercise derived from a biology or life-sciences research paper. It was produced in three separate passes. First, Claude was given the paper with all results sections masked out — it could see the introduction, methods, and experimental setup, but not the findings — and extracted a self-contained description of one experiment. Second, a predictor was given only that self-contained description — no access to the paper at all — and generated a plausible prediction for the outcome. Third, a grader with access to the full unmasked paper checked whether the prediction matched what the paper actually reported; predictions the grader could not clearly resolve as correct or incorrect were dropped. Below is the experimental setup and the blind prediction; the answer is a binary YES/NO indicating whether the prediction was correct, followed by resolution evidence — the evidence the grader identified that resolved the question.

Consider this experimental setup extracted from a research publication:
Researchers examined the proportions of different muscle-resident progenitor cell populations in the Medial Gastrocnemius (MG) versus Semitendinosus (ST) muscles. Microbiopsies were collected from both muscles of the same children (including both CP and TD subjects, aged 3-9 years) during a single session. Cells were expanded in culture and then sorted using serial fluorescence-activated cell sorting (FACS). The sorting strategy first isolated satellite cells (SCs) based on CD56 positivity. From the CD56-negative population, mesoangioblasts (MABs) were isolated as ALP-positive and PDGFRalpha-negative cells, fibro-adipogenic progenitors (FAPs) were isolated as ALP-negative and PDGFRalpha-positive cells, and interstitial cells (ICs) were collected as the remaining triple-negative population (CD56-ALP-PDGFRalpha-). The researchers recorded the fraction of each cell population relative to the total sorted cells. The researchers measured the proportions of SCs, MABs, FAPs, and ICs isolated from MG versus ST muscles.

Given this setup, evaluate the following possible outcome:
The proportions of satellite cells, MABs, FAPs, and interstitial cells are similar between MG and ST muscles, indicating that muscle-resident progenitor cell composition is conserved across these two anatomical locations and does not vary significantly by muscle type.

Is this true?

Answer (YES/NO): NO